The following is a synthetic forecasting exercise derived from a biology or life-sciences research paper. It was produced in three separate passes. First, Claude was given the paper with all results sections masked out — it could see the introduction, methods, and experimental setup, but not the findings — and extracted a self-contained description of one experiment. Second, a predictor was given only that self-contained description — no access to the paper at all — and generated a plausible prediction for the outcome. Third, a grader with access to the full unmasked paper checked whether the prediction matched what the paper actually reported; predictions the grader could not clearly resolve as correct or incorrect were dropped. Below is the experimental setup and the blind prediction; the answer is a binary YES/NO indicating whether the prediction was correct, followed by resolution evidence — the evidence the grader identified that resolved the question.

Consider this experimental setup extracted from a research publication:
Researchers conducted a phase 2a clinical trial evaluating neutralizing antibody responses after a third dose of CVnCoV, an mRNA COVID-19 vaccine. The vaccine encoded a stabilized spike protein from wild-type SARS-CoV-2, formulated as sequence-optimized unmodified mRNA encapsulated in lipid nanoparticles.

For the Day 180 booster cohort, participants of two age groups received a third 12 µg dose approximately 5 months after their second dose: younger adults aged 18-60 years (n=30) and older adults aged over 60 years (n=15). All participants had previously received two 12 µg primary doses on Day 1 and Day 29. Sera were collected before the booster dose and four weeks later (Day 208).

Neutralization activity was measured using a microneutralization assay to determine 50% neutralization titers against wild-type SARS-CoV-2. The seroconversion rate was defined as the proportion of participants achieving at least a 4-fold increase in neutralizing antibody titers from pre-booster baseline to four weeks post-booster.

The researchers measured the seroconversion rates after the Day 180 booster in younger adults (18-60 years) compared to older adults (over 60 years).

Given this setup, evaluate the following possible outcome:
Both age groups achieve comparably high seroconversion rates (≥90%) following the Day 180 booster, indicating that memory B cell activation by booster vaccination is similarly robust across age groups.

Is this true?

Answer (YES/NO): YES